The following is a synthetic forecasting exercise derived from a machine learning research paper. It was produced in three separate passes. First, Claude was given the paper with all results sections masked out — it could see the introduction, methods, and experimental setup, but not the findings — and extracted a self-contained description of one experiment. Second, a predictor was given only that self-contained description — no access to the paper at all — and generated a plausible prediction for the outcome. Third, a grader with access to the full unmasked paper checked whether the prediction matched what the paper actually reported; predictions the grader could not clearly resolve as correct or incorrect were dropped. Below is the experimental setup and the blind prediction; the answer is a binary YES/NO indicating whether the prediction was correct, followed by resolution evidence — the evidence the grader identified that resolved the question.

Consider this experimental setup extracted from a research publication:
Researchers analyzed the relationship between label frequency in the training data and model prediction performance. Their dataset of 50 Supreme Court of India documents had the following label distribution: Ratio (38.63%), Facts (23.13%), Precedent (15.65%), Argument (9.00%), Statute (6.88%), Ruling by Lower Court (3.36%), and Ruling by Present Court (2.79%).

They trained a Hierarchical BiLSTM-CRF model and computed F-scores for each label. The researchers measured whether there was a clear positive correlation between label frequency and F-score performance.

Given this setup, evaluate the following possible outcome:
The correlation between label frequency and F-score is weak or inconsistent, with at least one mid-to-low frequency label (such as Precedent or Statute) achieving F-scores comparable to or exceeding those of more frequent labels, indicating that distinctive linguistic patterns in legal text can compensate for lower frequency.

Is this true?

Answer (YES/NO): YES